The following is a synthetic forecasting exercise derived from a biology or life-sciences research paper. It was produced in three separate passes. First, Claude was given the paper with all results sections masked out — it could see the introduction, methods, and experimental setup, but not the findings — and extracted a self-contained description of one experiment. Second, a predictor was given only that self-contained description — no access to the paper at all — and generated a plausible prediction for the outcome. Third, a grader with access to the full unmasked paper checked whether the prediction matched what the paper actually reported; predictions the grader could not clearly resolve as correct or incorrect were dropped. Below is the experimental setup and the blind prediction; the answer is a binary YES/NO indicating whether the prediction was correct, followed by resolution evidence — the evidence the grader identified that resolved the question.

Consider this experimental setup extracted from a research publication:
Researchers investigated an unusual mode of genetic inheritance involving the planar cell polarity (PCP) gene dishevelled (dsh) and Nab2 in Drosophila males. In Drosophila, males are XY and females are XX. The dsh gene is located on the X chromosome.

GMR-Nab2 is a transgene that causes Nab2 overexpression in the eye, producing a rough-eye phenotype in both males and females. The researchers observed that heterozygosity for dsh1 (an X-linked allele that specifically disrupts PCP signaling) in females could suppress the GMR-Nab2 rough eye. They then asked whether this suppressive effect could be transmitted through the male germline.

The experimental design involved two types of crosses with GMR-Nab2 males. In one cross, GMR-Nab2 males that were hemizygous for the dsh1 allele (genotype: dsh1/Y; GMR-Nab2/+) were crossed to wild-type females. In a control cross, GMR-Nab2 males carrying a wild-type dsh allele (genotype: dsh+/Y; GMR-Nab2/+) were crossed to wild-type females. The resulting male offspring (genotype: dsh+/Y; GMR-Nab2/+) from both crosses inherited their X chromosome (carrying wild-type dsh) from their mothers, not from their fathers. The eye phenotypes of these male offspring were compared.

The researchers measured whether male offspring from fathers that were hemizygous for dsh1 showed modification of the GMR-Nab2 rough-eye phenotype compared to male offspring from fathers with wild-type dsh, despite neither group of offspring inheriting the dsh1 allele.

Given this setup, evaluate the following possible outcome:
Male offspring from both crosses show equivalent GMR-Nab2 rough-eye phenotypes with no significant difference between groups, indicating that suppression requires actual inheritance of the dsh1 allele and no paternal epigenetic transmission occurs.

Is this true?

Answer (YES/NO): NO